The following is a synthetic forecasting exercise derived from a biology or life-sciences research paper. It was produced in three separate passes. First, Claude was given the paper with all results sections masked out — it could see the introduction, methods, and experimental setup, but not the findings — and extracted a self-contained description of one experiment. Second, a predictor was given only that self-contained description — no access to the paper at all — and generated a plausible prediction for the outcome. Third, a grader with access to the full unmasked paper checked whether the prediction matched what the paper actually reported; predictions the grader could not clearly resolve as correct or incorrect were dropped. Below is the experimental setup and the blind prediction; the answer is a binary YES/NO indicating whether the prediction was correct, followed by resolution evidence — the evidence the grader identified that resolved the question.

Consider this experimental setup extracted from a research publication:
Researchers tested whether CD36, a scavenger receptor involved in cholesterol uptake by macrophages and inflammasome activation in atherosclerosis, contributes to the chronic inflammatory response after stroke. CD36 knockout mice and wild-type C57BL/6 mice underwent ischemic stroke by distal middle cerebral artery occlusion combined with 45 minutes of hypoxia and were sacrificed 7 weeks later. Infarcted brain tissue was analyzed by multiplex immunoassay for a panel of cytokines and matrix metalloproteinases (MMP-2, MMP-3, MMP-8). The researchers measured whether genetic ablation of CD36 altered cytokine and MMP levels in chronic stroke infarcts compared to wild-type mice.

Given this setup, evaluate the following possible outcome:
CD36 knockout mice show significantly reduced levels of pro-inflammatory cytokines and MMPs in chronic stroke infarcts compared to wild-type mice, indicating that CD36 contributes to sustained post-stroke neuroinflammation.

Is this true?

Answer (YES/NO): NO